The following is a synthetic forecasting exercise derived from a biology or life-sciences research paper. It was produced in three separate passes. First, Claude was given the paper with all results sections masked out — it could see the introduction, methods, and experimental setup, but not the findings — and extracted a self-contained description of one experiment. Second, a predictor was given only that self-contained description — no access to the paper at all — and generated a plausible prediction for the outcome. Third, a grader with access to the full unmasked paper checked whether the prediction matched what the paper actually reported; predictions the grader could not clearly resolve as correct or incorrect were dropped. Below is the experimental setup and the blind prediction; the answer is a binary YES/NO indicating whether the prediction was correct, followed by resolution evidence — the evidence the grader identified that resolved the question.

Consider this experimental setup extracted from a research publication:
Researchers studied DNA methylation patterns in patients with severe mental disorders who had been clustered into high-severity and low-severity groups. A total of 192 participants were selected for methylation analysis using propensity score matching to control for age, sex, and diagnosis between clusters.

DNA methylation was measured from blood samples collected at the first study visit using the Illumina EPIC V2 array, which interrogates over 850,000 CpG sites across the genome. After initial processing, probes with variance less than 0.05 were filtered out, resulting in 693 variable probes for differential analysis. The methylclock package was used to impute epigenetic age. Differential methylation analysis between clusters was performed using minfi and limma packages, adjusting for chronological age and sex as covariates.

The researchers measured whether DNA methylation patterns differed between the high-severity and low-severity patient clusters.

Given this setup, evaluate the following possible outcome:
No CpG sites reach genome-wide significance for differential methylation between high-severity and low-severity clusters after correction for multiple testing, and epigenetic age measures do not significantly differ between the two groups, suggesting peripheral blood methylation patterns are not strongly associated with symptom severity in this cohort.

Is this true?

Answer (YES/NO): YES